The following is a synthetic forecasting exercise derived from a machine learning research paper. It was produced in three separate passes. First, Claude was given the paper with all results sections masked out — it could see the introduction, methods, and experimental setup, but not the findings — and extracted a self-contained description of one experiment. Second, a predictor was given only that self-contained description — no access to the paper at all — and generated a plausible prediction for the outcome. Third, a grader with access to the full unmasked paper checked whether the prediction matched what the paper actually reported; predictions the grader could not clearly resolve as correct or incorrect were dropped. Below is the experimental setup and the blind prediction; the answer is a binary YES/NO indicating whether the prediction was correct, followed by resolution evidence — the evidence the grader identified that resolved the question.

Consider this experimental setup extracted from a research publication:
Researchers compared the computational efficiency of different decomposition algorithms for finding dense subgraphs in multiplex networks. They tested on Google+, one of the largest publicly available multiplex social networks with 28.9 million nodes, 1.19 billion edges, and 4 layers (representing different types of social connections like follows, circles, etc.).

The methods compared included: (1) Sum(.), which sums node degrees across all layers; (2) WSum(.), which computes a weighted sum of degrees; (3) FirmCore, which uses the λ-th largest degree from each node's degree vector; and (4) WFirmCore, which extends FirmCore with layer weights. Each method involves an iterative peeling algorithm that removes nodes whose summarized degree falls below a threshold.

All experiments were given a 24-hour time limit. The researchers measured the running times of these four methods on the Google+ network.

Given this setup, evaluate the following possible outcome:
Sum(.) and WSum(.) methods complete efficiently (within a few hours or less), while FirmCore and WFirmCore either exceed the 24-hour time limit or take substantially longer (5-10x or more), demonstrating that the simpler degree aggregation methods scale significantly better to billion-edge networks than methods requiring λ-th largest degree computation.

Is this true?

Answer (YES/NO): NO